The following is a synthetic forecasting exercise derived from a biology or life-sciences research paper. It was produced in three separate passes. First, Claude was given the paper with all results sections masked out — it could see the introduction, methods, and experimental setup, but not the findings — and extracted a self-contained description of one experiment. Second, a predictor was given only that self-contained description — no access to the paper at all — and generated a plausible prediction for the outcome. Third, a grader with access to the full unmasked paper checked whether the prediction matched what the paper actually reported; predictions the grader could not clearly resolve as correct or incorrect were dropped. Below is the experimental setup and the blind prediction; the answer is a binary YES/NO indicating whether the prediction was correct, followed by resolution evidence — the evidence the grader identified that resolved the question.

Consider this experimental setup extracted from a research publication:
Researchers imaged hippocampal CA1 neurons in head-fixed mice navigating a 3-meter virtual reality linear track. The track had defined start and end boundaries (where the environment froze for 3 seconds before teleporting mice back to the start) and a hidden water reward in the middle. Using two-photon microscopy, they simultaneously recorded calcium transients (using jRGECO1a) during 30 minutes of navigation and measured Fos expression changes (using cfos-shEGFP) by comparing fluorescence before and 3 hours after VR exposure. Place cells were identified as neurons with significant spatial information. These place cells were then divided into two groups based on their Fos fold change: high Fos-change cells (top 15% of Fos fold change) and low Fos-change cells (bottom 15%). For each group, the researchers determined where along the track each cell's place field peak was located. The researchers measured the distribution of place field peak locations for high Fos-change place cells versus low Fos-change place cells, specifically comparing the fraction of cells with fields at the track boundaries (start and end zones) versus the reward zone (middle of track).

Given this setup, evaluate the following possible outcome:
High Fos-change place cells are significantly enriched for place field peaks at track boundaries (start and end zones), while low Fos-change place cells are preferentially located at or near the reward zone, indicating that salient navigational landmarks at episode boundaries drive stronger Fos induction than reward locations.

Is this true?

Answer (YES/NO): YES